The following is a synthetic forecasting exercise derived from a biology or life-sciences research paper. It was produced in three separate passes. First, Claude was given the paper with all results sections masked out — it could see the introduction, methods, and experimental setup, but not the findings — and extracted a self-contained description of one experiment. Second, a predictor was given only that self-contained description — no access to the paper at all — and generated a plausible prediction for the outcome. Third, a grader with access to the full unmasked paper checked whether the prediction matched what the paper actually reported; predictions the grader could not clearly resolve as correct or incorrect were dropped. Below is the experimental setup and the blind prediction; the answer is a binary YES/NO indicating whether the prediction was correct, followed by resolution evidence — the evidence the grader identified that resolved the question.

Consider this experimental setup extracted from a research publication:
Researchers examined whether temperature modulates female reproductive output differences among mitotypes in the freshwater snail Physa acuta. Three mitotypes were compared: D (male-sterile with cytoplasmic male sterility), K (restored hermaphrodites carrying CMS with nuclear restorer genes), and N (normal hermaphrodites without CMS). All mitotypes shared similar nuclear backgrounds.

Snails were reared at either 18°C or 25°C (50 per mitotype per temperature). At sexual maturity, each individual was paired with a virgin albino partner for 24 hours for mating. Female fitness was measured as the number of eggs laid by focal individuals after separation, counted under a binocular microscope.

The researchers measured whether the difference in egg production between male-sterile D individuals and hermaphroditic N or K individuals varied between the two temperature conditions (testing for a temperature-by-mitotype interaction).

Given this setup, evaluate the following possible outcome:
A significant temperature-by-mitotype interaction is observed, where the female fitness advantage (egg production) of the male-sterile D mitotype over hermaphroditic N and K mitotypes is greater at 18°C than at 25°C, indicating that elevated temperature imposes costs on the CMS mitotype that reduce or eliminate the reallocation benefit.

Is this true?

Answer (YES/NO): NO